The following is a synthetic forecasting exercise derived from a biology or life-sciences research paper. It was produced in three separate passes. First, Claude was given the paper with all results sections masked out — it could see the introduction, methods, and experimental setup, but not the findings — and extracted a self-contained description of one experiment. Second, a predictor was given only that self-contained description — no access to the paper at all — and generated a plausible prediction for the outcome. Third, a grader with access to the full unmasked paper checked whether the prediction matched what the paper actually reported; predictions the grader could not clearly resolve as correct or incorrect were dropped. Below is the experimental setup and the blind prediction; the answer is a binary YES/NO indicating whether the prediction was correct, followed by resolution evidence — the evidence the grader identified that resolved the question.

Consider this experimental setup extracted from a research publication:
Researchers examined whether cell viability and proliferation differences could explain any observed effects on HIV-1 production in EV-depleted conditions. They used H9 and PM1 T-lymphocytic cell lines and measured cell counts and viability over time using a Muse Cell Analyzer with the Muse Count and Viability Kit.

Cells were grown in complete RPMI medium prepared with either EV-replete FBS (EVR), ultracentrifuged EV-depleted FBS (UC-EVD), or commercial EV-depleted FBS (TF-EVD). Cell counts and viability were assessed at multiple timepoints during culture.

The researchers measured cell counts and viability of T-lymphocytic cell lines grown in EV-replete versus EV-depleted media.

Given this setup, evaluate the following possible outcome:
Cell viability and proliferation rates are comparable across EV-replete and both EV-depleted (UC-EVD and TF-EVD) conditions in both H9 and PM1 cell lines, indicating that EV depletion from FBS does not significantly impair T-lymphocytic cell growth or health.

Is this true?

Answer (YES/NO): NO